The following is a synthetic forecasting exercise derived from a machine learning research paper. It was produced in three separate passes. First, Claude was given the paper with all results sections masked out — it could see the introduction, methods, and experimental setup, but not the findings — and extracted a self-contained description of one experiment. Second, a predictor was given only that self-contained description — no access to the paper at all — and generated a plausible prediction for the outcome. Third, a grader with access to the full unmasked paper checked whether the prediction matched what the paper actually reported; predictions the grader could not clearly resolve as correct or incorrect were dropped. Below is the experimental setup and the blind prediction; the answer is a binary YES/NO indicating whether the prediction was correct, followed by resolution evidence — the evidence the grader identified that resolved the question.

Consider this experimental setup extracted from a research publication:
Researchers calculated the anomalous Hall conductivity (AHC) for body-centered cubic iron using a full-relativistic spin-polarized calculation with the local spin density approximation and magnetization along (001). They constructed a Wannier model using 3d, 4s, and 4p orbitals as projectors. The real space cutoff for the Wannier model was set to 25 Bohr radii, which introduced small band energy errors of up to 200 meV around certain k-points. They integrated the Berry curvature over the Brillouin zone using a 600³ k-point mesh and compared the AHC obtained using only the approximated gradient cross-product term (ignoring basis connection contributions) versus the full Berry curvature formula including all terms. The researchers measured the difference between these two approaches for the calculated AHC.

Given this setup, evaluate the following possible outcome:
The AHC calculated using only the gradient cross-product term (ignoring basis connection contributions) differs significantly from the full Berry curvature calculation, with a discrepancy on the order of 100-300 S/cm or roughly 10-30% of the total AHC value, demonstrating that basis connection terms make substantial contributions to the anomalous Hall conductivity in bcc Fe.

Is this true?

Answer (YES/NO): NO